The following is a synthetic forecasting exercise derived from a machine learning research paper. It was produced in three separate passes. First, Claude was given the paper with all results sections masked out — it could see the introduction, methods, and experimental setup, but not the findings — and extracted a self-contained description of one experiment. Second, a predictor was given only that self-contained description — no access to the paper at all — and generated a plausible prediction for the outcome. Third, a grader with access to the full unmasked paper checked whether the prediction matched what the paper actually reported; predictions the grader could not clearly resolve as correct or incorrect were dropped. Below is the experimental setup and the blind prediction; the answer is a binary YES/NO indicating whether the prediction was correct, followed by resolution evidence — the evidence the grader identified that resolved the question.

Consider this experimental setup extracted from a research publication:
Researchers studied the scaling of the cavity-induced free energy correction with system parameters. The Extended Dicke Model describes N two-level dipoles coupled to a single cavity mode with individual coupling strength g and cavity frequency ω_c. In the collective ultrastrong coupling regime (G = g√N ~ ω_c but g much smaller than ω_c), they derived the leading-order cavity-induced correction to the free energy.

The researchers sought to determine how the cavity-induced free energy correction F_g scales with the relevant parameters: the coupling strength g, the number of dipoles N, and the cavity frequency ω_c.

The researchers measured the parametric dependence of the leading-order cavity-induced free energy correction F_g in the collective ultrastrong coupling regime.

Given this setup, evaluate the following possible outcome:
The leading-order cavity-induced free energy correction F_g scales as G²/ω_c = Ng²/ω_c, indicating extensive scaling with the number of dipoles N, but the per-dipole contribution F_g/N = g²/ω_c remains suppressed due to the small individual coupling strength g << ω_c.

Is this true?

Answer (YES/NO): YES